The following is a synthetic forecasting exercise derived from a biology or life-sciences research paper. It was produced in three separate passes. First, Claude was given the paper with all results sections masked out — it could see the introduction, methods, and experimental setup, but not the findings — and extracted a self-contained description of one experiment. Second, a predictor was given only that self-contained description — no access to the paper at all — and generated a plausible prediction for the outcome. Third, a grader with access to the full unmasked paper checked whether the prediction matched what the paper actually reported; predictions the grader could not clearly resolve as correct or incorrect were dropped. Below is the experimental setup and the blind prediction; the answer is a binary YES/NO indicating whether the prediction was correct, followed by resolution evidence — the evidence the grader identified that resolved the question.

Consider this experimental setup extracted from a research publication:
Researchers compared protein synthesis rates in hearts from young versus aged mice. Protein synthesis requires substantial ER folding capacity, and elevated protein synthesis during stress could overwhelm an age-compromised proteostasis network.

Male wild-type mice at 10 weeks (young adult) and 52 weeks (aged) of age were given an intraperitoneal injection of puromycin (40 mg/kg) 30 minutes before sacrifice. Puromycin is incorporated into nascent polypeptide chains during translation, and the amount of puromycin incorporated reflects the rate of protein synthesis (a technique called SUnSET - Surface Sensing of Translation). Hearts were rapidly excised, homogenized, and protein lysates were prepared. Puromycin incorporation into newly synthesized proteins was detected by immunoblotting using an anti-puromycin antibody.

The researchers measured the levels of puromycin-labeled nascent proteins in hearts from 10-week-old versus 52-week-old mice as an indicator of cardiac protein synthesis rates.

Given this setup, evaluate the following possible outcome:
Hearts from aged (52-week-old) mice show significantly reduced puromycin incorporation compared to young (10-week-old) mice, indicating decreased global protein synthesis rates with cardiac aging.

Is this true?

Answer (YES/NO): YES